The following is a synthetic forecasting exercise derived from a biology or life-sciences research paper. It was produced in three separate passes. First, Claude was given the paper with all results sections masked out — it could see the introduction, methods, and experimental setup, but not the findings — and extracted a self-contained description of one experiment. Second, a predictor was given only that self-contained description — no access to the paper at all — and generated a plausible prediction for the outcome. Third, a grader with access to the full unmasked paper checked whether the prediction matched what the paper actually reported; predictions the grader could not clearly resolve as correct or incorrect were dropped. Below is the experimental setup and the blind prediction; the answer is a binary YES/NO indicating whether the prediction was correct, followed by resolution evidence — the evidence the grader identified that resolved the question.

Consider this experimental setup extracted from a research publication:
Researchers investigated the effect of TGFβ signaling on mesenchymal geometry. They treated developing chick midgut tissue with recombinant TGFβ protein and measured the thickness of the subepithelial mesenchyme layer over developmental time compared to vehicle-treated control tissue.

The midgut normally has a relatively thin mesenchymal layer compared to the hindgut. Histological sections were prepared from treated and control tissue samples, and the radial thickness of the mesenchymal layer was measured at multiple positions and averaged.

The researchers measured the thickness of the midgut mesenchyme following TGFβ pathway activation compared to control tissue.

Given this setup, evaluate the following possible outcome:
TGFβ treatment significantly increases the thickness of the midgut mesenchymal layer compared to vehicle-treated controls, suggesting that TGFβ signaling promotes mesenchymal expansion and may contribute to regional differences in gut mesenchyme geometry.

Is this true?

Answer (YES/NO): YES